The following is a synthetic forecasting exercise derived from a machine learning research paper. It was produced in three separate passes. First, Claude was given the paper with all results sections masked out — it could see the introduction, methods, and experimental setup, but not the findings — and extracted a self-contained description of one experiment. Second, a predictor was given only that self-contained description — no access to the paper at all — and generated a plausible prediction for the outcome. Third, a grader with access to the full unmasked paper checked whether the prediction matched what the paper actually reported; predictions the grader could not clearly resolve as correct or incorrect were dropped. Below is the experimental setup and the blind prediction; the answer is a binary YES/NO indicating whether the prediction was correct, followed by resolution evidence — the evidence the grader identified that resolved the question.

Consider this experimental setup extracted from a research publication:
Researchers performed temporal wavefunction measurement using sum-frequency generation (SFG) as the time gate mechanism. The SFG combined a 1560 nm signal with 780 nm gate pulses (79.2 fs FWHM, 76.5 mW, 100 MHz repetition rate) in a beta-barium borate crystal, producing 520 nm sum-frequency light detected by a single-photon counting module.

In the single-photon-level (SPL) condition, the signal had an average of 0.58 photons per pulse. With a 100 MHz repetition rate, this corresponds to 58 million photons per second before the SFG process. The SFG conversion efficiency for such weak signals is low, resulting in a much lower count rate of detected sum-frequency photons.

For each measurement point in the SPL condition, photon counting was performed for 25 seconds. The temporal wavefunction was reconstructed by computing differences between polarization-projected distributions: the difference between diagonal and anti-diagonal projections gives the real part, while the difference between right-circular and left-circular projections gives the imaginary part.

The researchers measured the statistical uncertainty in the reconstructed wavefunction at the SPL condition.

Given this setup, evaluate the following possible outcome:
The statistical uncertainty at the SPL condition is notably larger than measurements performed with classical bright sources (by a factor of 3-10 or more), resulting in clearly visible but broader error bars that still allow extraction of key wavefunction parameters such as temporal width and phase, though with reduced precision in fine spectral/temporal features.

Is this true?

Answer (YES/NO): NO